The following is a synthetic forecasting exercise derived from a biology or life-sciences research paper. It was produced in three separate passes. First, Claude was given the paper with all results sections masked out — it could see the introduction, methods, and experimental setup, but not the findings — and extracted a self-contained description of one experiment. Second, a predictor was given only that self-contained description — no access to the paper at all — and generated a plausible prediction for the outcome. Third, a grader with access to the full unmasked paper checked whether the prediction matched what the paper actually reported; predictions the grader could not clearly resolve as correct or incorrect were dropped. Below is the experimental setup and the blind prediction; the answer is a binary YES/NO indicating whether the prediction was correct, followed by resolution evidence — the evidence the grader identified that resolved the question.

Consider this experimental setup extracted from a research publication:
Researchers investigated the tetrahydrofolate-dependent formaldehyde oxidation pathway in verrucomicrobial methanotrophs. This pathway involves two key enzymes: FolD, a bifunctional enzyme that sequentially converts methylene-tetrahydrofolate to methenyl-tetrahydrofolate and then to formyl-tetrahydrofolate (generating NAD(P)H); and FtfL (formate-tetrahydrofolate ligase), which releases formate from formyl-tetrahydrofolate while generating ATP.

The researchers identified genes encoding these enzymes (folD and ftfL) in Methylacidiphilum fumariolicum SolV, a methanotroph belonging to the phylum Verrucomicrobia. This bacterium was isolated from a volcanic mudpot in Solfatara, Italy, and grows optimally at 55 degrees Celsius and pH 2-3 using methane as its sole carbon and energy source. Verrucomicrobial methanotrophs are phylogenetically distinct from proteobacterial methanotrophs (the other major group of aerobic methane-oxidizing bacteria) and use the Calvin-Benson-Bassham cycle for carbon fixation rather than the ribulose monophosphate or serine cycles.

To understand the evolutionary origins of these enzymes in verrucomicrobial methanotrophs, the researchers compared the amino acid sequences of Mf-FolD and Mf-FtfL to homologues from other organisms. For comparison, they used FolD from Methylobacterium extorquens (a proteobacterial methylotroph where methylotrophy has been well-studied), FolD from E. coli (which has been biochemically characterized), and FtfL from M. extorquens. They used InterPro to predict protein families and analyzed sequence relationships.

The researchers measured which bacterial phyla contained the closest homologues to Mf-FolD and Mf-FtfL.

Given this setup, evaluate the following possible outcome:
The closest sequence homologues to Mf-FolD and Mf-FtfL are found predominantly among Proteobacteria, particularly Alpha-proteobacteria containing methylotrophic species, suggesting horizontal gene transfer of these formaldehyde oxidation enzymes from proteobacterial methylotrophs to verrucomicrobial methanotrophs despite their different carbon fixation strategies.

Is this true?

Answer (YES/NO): NO